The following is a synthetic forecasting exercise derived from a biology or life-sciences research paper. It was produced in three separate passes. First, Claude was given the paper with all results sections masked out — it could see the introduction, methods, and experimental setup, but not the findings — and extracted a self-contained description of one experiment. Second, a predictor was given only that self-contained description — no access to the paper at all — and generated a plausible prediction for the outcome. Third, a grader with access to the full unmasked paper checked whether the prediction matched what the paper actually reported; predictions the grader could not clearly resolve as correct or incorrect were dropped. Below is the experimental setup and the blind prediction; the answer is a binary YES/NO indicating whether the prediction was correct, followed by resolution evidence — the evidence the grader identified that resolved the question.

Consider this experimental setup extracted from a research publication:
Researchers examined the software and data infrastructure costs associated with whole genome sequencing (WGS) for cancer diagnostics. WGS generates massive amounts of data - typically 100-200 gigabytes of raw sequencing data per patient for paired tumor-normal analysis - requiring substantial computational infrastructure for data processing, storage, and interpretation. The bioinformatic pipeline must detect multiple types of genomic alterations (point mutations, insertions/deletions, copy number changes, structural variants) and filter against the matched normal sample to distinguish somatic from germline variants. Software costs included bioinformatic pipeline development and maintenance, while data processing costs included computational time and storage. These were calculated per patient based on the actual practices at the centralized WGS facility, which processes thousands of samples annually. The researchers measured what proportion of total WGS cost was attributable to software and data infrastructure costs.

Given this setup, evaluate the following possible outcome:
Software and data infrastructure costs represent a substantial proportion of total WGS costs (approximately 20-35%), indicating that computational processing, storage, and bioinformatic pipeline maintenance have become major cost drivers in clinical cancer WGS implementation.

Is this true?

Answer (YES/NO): NO